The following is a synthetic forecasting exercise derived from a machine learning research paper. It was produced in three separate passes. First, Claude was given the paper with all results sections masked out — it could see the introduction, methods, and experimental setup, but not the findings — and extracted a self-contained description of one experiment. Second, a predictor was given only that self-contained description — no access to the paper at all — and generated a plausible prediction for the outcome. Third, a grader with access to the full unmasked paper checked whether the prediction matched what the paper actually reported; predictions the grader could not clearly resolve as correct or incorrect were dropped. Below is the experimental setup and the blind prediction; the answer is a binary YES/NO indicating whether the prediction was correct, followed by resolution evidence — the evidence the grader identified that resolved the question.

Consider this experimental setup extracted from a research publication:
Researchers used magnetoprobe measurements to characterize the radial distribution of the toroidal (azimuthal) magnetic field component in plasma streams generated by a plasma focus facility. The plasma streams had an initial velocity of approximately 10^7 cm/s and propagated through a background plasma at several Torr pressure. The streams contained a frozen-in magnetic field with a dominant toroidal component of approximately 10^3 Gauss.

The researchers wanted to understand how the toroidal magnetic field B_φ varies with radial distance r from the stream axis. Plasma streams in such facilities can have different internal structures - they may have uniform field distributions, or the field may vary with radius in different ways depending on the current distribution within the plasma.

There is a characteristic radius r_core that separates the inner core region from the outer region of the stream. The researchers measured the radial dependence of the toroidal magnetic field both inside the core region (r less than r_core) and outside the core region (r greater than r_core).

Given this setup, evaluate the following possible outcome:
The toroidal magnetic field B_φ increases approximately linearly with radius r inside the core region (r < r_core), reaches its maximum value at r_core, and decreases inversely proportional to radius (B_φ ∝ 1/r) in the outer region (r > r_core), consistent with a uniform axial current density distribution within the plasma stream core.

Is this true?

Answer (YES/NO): YES